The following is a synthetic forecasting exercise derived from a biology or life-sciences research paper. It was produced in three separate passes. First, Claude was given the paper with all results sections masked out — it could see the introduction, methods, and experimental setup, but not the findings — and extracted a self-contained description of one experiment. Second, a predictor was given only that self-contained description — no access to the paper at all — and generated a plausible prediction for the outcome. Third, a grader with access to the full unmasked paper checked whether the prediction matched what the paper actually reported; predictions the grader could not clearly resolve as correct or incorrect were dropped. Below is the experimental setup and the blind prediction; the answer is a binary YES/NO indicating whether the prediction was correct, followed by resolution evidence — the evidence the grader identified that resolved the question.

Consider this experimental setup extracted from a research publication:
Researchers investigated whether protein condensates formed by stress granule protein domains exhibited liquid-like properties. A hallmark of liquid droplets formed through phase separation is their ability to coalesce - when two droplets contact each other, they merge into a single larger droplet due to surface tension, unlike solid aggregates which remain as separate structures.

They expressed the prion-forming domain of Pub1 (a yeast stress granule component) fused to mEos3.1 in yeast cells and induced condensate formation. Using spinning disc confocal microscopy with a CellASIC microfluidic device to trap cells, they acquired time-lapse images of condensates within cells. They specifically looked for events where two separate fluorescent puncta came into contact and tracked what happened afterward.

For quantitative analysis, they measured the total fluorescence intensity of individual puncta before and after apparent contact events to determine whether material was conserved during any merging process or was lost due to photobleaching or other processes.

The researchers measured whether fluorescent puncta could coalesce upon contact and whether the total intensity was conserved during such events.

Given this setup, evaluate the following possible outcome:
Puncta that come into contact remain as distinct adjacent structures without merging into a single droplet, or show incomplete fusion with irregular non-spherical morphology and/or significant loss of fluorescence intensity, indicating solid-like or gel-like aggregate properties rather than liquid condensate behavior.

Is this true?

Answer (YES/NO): NO